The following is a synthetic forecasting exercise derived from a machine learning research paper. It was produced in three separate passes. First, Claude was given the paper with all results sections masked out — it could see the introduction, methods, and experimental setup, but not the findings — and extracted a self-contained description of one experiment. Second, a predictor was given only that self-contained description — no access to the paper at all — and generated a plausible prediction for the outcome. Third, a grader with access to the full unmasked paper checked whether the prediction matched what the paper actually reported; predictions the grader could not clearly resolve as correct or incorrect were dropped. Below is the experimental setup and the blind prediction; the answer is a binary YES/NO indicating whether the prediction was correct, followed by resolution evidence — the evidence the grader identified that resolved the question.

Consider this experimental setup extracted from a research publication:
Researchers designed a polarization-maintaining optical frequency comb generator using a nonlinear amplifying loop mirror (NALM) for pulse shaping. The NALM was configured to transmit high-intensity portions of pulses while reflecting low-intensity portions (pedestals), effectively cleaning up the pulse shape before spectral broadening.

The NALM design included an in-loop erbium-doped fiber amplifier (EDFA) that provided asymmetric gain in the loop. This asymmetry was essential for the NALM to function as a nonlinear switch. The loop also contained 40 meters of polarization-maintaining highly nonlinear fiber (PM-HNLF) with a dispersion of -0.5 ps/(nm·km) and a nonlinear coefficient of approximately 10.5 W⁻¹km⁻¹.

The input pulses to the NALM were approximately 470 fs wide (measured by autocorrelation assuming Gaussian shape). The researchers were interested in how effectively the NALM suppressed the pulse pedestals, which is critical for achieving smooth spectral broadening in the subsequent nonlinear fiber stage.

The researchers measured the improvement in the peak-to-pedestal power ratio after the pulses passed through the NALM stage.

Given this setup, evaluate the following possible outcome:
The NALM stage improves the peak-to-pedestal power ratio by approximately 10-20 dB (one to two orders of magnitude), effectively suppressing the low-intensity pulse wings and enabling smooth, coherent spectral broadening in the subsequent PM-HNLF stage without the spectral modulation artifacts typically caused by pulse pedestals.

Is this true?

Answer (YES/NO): NO